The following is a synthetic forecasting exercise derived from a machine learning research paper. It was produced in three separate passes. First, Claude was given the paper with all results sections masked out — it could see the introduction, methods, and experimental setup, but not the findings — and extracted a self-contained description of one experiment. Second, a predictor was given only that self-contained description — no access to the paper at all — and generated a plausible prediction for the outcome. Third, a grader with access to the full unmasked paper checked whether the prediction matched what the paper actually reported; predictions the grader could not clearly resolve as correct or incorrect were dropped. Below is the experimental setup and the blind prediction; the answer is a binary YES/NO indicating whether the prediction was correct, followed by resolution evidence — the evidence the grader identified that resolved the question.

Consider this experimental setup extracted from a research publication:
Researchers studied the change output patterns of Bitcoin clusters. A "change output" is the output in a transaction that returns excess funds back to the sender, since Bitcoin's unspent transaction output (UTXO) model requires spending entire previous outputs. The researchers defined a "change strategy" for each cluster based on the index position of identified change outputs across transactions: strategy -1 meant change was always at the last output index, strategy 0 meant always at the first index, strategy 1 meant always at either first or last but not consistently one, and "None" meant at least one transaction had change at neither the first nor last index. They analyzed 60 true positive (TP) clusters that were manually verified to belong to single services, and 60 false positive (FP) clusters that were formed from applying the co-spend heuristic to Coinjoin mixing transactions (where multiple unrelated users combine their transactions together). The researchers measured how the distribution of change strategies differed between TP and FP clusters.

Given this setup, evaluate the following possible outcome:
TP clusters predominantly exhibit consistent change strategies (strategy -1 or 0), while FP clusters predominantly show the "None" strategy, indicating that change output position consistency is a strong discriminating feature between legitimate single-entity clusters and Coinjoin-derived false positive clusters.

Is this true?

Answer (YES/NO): NO